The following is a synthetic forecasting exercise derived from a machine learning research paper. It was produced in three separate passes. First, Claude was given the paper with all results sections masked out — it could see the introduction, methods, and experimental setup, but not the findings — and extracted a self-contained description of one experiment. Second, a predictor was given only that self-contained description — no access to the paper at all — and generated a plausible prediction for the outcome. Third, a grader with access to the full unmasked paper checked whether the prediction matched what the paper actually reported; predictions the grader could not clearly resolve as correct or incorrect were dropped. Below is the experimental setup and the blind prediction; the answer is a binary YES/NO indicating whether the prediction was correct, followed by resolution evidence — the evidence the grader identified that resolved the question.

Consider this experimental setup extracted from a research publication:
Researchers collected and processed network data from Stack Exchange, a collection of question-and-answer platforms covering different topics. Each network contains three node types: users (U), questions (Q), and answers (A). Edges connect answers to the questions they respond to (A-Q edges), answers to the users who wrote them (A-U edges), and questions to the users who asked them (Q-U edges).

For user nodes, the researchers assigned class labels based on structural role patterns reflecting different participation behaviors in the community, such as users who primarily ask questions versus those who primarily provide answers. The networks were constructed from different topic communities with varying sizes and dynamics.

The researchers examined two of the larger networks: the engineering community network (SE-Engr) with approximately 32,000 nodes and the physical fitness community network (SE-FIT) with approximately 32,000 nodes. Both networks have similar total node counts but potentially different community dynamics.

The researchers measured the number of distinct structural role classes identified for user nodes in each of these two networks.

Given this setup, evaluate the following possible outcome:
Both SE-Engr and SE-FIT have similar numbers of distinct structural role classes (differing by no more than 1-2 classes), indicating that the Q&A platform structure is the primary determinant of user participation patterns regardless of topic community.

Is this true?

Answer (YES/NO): YES